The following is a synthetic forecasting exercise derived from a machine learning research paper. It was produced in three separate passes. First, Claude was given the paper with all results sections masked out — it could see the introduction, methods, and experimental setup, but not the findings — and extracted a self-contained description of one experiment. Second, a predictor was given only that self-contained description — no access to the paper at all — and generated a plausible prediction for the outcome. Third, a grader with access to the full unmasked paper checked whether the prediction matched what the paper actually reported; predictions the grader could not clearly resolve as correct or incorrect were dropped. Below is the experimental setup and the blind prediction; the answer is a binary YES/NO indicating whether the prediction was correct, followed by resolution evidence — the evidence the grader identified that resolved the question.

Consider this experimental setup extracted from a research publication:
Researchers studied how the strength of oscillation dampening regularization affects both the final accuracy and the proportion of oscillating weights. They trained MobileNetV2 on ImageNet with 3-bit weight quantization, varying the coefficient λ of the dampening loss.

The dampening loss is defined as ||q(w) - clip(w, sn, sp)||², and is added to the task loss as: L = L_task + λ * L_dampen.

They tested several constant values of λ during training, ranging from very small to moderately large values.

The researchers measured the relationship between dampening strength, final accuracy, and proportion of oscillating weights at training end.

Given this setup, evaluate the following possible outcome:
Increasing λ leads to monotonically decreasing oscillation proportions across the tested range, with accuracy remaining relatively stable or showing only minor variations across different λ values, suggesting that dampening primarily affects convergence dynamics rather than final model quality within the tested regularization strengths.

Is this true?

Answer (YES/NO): NO